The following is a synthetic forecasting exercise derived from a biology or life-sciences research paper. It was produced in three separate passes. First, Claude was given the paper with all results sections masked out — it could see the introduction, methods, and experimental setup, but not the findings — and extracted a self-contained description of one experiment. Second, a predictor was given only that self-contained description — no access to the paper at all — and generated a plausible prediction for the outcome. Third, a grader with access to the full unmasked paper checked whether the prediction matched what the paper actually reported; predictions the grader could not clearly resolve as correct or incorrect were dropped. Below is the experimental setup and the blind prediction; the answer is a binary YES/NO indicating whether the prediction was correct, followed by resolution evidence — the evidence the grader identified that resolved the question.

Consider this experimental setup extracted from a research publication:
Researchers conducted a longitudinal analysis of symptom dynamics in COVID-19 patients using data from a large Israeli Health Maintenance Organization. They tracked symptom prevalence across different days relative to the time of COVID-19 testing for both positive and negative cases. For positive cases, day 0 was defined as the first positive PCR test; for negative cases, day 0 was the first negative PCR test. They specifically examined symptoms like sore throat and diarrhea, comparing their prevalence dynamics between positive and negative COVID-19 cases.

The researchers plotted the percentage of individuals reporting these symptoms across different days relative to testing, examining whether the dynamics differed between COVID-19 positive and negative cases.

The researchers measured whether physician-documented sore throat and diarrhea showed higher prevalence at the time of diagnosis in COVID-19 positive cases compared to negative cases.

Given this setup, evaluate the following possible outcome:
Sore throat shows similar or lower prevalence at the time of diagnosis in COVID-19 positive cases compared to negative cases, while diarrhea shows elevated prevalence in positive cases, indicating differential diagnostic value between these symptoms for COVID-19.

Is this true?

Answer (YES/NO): NO